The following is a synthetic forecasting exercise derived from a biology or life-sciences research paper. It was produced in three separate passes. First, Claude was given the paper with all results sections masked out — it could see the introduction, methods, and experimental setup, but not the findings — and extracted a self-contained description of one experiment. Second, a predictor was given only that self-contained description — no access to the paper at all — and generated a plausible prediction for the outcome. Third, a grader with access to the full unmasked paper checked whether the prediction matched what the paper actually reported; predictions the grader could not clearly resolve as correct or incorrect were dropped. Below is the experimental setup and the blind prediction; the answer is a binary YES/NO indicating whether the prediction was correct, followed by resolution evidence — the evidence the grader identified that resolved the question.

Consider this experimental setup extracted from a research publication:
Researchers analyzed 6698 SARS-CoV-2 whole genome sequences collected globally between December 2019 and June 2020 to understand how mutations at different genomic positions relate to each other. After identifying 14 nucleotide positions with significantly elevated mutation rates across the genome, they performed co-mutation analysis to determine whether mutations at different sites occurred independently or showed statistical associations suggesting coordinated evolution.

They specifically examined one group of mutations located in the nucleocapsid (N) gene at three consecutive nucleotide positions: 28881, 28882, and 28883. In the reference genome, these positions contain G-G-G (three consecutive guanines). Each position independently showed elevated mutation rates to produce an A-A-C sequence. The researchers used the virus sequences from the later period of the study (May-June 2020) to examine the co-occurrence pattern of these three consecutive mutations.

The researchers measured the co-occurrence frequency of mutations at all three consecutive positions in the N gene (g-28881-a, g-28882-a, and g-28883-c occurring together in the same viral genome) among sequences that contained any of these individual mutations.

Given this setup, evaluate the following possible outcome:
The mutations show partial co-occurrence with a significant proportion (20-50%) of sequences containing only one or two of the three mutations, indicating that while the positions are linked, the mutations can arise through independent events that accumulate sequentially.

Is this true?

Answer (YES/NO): NO